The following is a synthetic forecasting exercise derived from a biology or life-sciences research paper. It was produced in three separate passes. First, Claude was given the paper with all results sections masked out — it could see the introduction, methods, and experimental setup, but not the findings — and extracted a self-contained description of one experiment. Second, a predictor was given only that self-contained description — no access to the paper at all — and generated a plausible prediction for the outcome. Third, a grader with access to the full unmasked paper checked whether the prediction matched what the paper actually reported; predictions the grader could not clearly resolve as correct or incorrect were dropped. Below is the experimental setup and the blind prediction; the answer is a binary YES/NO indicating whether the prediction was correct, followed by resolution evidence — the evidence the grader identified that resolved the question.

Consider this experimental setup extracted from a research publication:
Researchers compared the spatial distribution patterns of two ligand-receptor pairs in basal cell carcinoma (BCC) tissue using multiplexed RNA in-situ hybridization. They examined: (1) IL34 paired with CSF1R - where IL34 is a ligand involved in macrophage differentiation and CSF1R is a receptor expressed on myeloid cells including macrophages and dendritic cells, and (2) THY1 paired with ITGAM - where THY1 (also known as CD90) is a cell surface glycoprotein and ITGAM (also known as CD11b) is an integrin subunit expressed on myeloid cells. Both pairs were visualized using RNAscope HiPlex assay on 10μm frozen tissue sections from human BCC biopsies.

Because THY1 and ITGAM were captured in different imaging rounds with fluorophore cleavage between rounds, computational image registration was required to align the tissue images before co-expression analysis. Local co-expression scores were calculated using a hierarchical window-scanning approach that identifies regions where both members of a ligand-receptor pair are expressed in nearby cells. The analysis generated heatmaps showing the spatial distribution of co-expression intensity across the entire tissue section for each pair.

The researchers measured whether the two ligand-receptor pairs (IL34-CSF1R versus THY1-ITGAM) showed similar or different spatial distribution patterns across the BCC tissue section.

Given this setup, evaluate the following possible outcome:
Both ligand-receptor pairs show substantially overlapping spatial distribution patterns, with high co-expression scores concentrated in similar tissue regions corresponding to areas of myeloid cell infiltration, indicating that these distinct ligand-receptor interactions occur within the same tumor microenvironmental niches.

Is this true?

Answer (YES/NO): NO